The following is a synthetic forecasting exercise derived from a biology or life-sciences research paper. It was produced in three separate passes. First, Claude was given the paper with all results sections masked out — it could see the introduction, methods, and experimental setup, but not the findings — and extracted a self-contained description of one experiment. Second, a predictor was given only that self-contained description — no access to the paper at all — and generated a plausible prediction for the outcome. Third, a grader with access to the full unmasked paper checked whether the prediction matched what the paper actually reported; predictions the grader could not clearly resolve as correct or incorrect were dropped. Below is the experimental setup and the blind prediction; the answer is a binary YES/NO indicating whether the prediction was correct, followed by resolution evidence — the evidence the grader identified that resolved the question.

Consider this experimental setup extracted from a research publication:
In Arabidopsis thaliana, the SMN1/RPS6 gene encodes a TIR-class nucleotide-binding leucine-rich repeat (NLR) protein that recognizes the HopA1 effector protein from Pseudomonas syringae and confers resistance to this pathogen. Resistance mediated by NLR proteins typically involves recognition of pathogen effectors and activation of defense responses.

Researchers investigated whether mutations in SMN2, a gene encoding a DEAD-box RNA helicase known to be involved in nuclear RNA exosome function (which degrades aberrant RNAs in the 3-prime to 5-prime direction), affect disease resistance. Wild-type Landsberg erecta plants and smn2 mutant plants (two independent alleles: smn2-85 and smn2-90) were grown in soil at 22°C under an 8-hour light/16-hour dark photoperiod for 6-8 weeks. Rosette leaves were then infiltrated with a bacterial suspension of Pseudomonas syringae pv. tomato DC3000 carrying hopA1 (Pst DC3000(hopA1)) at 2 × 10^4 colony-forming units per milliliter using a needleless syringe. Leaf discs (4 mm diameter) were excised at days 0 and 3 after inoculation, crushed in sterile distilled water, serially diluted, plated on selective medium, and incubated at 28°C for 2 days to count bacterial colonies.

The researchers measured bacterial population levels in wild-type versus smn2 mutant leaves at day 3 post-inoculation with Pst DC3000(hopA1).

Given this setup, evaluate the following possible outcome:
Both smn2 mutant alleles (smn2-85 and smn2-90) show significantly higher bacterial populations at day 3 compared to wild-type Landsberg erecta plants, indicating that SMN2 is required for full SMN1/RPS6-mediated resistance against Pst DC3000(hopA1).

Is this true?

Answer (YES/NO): YES